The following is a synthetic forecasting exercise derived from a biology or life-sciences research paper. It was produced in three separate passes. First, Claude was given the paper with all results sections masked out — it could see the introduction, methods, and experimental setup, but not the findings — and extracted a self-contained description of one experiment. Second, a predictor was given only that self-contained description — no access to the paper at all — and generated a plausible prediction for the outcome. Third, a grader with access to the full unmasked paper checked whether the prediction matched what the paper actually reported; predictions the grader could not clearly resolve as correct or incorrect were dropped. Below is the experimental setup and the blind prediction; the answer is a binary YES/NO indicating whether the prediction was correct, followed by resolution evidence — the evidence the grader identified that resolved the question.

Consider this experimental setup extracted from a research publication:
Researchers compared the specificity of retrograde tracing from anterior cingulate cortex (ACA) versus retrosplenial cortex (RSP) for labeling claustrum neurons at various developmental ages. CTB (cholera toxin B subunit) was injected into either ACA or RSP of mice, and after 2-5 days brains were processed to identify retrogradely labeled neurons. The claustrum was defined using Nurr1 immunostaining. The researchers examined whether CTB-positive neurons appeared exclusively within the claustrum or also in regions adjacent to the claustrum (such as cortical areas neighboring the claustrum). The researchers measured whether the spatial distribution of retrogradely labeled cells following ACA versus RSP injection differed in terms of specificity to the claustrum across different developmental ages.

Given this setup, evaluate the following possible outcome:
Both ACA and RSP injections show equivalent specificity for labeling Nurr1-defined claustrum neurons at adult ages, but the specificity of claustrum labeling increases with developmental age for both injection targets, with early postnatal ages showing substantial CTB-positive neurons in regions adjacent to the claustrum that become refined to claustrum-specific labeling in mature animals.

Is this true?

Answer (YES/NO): NO